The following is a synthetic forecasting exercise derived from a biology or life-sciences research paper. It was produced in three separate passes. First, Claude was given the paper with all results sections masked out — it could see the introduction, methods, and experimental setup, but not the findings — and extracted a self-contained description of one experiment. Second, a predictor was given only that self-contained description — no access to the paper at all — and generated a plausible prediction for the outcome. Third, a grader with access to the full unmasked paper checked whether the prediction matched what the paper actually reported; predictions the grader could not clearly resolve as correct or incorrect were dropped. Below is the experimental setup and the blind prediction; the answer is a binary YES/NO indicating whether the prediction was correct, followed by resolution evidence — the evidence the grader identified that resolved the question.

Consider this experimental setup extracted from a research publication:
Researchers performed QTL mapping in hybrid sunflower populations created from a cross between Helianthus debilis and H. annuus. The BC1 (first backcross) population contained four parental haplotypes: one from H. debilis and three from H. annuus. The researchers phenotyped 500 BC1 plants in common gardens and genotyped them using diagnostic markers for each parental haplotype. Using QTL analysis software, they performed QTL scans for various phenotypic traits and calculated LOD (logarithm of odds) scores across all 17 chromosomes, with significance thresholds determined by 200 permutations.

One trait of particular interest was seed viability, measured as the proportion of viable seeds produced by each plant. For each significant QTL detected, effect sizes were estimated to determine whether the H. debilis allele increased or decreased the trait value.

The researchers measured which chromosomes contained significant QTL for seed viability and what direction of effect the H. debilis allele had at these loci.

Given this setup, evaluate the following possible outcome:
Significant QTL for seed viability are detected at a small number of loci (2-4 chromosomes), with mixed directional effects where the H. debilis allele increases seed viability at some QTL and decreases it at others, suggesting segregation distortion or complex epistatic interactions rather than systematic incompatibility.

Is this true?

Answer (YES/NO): NO